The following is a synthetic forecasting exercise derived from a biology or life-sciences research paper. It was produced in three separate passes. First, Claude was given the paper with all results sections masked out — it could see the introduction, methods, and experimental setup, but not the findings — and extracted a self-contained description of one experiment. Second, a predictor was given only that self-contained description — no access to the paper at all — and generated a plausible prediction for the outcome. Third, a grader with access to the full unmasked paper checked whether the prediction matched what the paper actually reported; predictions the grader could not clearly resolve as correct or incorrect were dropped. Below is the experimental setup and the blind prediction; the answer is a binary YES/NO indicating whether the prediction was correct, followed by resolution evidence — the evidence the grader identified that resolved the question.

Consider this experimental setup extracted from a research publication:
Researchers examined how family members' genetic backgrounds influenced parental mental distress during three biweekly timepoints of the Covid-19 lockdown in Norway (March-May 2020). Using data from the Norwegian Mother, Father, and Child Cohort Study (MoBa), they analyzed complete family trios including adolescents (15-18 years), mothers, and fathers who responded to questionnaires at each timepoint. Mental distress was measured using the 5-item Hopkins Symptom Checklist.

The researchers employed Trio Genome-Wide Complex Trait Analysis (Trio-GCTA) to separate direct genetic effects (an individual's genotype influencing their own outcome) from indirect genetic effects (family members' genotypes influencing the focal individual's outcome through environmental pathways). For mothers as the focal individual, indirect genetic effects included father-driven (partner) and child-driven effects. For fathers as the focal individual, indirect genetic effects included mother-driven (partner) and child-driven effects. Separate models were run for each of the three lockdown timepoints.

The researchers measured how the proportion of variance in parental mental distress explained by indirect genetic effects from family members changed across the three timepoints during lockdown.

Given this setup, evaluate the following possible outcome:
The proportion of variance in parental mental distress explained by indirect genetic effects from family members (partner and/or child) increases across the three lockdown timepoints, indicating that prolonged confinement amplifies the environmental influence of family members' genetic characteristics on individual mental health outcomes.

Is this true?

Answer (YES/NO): YES